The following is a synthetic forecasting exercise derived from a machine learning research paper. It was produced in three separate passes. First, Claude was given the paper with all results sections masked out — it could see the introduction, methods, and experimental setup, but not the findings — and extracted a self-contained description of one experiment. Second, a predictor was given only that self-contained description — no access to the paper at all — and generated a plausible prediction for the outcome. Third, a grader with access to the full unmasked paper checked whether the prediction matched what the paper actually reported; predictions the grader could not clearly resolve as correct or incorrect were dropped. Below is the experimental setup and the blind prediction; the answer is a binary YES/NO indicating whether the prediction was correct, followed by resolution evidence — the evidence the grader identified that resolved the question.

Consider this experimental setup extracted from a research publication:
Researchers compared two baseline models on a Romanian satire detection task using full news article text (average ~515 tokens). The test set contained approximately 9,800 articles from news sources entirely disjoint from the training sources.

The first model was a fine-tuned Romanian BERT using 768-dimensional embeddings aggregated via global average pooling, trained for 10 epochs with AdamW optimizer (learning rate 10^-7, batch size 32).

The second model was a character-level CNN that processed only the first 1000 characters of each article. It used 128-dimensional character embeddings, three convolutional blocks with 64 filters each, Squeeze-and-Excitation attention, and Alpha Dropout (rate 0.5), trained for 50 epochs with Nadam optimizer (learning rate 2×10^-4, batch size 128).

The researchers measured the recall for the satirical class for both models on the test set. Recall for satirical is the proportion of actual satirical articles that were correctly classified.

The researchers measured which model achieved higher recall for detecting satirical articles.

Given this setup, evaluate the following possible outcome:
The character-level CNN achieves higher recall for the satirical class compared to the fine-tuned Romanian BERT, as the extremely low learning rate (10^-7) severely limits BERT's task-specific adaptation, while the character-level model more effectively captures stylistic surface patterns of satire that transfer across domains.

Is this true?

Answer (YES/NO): YES